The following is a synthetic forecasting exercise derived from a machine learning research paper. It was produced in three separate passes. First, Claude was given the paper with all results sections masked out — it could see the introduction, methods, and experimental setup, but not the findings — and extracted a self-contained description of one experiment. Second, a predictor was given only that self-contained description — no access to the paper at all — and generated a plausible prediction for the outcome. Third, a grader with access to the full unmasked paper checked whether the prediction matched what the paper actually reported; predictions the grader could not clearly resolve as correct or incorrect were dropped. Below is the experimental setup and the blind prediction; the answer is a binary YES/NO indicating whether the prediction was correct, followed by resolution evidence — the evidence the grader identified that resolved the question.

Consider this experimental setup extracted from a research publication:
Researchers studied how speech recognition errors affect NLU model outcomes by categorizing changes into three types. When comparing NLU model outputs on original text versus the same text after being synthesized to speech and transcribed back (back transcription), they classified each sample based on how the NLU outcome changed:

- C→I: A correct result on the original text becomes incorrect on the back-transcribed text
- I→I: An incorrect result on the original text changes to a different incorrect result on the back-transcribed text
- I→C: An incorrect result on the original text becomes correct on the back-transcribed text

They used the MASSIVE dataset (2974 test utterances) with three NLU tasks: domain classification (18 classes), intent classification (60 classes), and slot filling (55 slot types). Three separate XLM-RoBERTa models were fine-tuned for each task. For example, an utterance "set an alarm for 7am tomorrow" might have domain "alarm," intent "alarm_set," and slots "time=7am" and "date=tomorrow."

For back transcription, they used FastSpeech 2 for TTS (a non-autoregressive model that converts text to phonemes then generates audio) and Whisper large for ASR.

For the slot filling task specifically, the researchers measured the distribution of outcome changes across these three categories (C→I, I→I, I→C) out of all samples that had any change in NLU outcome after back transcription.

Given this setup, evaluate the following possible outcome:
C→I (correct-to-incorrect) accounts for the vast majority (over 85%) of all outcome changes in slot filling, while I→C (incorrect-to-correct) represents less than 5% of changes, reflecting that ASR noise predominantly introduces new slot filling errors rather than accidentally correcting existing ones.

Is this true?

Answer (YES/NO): NO